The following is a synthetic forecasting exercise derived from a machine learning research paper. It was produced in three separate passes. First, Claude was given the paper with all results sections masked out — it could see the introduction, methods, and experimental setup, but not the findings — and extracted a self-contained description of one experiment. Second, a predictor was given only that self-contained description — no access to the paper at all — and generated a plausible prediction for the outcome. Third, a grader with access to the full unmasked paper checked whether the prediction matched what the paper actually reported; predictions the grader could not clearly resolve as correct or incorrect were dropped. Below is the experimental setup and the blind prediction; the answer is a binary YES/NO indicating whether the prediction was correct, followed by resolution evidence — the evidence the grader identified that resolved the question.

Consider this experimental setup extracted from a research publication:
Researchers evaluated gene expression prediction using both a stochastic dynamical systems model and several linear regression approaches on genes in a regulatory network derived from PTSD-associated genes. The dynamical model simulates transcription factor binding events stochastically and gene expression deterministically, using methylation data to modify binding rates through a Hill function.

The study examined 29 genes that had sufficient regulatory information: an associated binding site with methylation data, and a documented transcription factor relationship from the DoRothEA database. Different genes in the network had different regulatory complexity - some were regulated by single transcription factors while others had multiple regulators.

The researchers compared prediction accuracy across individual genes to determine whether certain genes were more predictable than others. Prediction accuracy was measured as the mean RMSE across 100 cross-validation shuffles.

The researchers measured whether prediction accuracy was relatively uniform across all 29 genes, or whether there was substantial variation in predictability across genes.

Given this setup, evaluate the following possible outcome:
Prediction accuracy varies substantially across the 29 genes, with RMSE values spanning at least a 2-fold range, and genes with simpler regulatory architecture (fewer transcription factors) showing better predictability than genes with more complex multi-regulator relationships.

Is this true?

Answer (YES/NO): NO